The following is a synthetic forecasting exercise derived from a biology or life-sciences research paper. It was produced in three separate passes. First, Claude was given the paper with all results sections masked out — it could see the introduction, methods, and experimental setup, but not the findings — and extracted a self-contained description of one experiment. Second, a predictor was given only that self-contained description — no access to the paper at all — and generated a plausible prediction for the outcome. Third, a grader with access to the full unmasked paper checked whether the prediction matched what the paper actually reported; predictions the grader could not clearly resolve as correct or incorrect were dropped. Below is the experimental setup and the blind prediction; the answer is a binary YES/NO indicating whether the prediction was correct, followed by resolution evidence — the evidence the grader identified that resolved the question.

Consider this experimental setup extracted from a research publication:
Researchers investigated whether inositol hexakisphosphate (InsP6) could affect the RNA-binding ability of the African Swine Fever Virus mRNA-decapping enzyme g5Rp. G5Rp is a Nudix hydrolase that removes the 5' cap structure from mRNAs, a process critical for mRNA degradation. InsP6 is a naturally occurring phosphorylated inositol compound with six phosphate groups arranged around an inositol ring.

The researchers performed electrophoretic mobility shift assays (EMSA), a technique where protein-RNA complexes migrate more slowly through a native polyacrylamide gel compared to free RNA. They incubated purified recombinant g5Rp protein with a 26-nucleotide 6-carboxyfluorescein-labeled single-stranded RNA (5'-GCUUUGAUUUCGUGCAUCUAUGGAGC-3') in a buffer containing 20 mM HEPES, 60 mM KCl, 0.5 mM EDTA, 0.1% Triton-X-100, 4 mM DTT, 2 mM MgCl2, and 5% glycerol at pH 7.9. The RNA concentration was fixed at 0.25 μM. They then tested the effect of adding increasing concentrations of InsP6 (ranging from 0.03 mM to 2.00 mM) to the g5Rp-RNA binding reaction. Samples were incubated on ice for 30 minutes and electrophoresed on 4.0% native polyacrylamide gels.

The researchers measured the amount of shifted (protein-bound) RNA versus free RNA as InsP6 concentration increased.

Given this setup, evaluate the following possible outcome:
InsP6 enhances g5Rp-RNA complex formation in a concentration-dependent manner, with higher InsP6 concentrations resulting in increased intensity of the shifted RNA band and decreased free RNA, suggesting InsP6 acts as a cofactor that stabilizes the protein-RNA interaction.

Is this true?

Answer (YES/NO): NO